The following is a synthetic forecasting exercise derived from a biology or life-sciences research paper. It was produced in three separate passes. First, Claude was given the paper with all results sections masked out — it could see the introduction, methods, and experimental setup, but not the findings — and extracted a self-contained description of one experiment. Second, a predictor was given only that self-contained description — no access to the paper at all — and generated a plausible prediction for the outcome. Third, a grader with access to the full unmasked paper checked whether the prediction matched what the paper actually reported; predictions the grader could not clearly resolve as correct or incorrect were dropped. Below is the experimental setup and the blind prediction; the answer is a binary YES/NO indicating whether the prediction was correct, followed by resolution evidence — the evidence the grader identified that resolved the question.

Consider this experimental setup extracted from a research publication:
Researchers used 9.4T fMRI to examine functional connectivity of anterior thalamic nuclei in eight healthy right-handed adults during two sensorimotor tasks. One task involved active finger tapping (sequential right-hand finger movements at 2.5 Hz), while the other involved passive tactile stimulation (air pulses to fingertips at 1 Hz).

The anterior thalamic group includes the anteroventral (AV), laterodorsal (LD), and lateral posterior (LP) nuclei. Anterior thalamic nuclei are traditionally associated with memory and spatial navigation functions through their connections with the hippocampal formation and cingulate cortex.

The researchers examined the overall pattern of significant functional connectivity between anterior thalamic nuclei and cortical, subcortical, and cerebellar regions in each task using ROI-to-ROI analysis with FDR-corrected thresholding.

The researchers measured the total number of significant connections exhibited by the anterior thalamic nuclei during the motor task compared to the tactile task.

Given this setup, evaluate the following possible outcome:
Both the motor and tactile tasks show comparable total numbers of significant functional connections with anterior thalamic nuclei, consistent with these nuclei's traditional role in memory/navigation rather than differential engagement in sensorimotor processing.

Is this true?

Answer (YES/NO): NO